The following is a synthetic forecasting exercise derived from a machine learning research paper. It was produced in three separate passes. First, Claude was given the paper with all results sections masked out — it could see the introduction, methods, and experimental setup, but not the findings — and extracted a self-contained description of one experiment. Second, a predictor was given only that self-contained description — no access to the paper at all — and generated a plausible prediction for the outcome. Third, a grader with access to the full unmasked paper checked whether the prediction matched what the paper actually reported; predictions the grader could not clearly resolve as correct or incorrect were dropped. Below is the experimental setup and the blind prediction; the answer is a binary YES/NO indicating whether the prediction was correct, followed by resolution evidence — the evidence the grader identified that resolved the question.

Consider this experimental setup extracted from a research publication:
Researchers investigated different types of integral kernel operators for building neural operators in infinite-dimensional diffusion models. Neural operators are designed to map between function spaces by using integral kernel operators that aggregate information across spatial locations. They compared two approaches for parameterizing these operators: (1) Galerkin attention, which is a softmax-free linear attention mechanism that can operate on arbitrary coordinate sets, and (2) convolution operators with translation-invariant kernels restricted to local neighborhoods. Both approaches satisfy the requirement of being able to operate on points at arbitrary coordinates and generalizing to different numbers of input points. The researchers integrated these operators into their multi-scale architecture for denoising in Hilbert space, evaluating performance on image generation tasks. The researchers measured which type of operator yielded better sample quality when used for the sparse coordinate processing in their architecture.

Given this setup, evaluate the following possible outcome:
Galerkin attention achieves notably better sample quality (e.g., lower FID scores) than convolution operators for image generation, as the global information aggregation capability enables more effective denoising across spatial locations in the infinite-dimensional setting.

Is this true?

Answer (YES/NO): NO